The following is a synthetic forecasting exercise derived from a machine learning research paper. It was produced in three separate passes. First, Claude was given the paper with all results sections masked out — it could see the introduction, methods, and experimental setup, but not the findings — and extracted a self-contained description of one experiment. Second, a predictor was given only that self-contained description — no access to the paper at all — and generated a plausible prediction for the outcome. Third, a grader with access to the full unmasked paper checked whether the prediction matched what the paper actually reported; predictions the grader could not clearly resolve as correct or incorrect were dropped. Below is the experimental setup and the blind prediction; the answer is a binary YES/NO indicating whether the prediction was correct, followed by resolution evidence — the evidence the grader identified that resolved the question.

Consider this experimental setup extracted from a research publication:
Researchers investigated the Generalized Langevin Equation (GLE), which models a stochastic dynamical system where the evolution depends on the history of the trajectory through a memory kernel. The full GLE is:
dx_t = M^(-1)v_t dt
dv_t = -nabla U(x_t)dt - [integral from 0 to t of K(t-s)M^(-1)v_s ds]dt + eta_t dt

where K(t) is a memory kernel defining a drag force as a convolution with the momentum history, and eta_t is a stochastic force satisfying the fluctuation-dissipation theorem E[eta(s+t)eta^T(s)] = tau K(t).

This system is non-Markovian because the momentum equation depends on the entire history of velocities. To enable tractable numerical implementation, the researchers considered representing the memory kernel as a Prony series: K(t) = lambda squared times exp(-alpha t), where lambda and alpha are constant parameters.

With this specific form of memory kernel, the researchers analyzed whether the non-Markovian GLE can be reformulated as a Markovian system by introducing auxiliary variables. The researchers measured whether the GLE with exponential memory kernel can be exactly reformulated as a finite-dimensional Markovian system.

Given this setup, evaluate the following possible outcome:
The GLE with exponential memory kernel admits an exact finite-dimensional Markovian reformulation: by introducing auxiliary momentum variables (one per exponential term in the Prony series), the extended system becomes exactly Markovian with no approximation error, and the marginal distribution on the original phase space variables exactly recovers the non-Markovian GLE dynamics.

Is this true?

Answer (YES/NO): YES